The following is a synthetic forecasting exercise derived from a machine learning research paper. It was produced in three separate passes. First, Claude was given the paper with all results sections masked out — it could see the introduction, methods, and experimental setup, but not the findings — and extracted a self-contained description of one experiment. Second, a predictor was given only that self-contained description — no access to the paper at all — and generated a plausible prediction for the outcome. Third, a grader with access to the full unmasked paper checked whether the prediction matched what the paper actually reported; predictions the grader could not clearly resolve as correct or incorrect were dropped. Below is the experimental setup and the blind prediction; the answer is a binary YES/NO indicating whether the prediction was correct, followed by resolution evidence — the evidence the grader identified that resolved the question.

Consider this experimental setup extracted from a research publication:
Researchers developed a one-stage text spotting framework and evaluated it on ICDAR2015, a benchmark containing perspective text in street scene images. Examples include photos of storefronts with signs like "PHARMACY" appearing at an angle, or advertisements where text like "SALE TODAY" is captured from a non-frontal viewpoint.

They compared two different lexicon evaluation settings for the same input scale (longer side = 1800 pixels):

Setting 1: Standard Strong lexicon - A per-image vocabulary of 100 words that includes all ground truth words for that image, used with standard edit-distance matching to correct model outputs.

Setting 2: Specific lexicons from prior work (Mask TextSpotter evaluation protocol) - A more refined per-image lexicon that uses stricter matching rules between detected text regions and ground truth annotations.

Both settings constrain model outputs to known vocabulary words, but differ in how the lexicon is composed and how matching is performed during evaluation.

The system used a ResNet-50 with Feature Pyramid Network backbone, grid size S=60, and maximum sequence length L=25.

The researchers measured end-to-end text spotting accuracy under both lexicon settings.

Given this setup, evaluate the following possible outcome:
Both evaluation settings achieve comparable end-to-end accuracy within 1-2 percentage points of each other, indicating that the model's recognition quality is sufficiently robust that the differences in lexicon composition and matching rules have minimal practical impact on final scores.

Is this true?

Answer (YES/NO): NO